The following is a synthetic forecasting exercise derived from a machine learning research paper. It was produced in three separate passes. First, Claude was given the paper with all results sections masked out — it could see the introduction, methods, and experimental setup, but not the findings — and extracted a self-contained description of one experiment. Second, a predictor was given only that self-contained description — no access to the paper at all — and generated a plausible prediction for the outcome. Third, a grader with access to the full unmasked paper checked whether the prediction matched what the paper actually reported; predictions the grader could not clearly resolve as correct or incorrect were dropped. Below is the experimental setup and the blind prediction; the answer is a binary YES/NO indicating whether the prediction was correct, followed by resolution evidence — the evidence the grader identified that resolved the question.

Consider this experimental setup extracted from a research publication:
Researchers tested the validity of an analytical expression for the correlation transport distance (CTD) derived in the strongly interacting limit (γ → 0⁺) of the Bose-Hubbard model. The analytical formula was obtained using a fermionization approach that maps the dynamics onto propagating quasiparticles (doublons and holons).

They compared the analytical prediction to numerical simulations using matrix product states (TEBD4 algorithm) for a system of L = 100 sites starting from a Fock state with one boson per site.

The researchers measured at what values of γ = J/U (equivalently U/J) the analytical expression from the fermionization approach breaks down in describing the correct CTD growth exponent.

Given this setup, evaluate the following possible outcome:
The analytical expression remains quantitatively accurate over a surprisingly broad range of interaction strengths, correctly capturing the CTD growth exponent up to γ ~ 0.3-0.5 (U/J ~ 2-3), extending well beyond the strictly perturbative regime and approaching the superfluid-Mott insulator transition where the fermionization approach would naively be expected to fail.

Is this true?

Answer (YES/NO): NO